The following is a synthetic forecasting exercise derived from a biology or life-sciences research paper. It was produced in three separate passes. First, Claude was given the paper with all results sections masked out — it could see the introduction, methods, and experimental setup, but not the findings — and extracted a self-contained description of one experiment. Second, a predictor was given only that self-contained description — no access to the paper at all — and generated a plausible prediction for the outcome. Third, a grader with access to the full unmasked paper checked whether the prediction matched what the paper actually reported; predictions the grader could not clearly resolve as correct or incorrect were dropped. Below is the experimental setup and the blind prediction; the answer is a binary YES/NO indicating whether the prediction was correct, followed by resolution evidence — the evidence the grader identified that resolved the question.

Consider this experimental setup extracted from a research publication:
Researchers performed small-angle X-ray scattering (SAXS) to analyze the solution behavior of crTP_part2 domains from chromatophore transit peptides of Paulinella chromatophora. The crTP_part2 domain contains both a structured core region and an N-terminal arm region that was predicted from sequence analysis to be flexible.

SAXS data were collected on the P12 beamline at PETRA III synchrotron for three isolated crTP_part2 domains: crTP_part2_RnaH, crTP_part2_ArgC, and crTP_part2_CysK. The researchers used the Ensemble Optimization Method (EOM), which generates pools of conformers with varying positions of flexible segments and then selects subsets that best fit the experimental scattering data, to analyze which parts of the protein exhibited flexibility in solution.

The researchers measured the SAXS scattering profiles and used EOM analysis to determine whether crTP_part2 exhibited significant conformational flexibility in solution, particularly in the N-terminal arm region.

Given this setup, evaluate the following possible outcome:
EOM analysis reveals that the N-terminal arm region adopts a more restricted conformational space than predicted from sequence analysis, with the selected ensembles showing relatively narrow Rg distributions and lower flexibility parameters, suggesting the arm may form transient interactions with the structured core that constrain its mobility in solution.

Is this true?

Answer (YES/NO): NO